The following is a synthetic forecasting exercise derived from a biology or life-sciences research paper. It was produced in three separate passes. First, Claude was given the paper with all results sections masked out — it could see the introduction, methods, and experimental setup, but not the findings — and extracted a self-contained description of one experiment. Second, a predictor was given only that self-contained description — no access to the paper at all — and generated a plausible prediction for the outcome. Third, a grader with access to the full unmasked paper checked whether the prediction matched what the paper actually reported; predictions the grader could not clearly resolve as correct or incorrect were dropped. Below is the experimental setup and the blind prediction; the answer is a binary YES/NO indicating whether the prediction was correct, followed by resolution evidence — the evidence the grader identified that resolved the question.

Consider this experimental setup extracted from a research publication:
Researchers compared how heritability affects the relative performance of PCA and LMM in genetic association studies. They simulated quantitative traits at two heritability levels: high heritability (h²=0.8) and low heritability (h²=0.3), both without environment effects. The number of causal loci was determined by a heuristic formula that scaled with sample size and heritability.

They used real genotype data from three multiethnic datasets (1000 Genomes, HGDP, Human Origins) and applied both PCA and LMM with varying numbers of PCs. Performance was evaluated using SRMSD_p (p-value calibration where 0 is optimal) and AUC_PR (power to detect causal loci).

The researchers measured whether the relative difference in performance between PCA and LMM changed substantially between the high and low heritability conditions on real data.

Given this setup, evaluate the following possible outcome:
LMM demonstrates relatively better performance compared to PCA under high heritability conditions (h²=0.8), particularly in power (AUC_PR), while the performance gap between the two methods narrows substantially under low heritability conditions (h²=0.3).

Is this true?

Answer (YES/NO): YES